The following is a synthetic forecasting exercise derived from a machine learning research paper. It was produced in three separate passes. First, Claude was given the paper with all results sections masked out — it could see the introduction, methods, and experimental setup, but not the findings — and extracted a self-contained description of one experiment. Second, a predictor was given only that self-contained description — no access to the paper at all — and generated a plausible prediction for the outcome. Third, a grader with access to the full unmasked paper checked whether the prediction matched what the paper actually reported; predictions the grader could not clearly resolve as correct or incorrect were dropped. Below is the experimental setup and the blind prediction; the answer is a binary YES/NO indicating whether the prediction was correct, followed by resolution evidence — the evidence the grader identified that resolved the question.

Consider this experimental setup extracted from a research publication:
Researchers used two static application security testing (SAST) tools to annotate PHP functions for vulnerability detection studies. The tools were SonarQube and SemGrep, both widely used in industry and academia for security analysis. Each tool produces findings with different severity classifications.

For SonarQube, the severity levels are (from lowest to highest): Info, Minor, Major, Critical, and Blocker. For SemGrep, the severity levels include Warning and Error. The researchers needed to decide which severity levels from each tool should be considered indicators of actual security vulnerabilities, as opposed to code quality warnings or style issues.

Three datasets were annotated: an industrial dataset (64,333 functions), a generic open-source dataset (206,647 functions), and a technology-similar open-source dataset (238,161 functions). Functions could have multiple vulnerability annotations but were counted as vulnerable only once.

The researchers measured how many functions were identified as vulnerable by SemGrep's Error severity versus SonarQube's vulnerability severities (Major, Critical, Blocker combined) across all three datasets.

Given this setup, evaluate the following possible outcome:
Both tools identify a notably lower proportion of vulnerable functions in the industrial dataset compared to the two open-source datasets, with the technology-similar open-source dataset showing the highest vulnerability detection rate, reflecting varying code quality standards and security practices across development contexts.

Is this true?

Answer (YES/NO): NO